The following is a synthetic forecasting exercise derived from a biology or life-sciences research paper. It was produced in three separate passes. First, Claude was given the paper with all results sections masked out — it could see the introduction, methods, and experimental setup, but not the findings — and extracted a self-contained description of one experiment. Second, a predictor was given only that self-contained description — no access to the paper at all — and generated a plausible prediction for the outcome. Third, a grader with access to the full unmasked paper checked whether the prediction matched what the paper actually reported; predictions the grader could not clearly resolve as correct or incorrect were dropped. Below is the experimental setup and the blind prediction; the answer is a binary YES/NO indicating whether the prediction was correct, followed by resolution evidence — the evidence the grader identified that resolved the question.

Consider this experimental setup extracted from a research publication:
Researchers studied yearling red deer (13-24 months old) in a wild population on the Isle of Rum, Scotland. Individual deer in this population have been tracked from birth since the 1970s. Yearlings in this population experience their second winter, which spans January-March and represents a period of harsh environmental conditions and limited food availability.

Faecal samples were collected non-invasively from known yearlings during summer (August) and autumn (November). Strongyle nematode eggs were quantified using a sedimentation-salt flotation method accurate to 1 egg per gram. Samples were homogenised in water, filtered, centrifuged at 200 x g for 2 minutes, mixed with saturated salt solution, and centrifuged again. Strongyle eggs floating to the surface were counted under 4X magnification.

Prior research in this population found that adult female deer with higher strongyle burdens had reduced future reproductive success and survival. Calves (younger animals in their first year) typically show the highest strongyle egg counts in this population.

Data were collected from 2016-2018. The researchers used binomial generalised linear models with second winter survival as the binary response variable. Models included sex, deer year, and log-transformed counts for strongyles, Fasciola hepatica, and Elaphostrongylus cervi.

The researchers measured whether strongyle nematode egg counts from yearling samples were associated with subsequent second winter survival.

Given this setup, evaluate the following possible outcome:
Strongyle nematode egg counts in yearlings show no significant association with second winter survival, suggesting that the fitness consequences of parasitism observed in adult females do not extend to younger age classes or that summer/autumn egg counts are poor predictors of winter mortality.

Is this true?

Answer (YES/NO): NO